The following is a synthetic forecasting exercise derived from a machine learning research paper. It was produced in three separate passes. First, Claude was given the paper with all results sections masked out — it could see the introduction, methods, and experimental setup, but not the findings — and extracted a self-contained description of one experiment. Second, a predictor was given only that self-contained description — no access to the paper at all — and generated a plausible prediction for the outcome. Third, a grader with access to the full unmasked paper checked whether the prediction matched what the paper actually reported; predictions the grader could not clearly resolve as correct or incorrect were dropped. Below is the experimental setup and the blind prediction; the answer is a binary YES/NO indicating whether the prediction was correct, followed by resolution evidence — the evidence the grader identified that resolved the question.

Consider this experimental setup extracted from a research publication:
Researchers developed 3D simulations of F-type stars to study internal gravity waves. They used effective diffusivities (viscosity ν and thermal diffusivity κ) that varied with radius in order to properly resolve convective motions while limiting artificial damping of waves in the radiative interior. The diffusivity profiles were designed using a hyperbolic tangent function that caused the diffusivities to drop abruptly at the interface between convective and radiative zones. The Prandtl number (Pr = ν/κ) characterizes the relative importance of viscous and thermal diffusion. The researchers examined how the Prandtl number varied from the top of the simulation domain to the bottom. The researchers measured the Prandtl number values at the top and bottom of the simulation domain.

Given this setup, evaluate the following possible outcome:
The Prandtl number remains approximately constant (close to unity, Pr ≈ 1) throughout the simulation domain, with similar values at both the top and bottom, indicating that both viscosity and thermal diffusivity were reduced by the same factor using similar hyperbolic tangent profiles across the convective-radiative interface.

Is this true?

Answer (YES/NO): NO